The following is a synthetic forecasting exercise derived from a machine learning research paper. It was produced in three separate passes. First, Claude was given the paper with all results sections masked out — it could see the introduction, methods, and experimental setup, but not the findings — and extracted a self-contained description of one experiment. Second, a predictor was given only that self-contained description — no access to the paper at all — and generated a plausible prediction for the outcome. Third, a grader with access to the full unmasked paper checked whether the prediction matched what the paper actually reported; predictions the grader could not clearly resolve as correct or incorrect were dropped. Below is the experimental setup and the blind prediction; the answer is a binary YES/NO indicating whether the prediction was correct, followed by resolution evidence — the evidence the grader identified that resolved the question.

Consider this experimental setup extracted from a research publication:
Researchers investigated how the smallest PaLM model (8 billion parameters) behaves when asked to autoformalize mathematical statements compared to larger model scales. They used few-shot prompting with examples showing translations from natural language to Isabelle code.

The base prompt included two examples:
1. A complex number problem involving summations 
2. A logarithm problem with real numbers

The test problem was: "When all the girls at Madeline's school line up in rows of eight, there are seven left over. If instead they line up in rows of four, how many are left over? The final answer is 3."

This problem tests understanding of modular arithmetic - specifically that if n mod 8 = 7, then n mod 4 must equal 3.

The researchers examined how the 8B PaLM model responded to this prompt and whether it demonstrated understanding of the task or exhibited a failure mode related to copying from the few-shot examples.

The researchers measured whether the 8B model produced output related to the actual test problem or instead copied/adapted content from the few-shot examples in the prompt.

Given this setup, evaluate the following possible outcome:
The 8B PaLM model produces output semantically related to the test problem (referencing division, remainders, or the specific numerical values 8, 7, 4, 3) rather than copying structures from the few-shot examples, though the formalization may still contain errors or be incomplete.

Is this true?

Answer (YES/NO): NO